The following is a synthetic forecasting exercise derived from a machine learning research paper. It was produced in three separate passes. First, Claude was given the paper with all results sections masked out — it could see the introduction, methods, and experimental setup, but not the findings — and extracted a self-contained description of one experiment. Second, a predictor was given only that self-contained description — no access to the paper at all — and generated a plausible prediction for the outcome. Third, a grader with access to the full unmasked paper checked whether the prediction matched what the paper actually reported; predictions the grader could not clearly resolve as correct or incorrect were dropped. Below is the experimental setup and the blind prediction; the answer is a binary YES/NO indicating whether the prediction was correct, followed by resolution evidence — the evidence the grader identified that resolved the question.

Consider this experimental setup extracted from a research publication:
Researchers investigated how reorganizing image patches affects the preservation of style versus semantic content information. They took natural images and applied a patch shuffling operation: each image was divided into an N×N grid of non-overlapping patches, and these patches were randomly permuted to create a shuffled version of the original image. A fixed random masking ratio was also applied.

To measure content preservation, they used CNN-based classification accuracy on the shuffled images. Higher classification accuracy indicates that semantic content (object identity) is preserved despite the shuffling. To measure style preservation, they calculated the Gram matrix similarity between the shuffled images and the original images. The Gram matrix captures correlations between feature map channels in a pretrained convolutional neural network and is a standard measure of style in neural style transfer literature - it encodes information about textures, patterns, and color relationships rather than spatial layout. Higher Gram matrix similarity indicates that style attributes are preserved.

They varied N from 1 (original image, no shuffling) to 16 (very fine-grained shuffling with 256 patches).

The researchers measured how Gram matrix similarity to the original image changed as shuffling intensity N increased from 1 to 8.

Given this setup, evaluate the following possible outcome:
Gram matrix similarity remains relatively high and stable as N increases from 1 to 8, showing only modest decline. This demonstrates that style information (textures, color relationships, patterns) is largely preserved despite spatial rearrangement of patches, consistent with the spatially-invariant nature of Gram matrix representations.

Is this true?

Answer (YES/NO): NO